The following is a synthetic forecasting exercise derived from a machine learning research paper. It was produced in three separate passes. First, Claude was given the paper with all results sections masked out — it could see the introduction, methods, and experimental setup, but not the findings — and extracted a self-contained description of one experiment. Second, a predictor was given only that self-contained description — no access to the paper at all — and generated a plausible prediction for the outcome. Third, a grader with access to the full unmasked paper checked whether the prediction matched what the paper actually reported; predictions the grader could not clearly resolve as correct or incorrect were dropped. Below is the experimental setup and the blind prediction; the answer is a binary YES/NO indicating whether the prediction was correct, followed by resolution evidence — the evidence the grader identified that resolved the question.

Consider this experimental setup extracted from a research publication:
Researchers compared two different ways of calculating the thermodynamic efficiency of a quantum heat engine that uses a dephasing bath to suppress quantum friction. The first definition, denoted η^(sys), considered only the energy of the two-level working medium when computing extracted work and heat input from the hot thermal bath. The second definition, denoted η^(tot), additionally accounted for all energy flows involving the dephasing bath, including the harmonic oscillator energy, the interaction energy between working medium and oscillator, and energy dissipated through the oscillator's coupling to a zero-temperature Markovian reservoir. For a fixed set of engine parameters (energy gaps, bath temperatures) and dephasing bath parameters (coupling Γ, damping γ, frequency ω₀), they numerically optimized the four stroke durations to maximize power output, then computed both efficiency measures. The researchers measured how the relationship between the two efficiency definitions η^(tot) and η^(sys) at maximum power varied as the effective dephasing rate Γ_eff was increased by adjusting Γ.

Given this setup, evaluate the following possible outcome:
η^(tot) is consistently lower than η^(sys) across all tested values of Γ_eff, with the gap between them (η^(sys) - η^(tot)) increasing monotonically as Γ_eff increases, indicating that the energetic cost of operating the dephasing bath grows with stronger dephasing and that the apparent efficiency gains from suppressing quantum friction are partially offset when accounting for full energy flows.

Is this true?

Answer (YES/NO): NO